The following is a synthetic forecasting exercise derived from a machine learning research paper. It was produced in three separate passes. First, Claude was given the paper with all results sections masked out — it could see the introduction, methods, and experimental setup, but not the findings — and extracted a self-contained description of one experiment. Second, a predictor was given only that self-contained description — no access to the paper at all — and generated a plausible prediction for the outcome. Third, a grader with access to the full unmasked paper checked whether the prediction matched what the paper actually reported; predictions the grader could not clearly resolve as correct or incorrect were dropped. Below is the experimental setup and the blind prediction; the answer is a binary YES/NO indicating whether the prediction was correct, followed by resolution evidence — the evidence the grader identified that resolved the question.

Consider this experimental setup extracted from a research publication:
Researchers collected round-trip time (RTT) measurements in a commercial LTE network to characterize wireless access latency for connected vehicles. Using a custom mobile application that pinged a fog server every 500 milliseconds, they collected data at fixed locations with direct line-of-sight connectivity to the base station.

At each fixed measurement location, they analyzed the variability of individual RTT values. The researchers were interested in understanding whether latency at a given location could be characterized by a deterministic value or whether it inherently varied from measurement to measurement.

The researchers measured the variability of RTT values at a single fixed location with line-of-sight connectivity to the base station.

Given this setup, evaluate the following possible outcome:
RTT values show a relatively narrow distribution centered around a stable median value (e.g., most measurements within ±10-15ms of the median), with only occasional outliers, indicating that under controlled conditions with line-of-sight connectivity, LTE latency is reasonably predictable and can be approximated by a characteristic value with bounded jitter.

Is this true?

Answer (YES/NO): NO